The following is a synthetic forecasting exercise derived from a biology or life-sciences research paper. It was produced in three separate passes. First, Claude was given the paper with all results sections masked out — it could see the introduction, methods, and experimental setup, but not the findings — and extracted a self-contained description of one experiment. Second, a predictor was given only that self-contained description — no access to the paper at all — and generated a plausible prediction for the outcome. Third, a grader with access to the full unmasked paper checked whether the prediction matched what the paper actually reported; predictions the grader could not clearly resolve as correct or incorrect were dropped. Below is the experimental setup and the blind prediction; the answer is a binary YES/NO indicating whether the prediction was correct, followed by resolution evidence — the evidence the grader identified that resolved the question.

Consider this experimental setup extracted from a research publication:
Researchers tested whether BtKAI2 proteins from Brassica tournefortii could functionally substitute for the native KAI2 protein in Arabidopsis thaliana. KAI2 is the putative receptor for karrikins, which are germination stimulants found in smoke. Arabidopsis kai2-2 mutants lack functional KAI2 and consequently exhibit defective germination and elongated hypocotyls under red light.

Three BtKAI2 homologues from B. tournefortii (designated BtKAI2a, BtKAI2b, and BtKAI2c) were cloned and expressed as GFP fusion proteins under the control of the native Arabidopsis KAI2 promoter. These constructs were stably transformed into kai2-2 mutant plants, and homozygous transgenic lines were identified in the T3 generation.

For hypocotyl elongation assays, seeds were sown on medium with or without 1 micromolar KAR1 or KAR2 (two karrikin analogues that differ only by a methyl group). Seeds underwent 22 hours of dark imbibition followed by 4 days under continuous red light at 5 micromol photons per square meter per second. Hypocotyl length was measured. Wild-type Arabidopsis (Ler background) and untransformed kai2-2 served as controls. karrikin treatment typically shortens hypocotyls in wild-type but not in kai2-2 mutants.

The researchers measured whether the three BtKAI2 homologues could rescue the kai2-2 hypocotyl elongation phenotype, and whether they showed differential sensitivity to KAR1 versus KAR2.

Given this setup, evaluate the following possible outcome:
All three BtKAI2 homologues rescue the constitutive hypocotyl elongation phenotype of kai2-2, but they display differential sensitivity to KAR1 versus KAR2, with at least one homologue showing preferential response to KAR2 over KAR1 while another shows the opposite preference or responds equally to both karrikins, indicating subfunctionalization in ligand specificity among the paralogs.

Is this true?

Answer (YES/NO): NO